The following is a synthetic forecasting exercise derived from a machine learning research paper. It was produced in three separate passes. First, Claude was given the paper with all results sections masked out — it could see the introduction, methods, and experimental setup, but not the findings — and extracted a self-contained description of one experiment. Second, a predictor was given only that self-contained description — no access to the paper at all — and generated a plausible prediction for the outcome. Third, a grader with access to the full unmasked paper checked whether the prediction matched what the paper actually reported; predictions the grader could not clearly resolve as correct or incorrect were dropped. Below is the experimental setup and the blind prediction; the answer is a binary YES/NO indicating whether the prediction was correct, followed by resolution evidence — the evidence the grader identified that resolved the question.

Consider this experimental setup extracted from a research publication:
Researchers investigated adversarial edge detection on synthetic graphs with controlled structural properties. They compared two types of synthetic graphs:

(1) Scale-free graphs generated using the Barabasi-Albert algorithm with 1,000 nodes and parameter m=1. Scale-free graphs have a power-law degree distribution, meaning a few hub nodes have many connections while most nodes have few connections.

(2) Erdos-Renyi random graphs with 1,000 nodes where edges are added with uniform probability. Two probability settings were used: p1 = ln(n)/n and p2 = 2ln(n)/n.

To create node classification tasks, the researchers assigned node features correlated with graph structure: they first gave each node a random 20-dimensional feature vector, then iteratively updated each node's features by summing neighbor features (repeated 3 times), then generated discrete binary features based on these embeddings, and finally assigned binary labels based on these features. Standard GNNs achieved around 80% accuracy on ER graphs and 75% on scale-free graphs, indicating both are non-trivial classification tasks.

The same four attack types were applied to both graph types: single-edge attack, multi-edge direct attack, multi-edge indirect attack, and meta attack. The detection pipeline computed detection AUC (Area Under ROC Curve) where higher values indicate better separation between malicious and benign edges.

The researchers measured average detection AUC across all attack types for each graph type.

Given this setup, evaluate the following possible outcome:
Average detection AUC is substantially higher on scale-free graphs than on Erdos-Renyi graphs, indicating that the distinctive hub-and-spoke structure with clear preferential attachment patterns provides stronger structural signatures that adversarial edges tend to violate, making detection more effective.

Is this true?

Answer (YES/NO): YES